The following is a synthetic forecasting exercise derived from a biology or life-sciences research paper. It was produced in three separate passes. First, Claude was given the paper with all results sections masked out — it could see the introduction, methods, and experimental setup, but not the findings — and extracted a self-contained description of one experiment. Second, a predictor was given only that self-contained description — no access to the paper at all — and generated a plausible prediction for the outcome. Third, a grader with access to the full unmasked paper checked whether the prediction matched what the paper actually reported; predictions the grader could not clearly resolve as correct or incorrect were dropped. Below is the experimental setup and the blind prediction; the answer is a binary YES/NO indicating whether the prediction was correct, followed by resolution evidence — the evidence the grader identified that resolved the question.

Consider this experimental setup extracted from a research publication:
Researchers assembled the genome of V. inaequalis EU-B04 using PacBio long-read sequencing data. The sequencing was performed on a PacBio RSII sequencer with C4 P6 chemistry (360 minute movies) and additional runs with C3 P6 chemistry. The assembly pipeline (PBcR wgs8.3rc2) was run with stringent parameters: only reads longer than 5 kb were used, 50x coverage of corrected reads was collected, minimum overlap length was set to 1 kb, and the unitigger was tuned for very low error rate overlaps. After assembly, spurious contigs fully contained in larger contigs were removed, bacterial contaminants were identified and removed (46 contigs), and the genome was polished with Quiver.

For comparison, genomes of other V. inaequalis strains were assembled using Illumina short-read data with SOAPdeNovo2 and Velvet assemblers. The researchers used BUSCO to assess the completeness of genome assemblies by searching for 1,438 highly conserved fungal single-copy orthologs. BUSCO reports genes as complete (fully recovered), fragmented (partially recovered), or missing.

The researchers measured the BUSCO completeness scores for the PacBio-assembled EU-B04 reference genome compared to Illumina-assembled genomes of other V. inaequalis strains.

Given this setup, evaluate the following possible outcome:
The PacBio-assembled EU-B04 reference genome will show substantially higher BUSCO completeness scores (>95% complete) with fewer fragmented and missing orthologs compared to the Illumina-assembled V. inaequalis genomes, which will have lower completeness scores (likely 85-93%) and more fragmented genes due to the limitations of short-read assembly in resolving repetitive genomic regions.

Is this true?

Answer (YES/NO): NO